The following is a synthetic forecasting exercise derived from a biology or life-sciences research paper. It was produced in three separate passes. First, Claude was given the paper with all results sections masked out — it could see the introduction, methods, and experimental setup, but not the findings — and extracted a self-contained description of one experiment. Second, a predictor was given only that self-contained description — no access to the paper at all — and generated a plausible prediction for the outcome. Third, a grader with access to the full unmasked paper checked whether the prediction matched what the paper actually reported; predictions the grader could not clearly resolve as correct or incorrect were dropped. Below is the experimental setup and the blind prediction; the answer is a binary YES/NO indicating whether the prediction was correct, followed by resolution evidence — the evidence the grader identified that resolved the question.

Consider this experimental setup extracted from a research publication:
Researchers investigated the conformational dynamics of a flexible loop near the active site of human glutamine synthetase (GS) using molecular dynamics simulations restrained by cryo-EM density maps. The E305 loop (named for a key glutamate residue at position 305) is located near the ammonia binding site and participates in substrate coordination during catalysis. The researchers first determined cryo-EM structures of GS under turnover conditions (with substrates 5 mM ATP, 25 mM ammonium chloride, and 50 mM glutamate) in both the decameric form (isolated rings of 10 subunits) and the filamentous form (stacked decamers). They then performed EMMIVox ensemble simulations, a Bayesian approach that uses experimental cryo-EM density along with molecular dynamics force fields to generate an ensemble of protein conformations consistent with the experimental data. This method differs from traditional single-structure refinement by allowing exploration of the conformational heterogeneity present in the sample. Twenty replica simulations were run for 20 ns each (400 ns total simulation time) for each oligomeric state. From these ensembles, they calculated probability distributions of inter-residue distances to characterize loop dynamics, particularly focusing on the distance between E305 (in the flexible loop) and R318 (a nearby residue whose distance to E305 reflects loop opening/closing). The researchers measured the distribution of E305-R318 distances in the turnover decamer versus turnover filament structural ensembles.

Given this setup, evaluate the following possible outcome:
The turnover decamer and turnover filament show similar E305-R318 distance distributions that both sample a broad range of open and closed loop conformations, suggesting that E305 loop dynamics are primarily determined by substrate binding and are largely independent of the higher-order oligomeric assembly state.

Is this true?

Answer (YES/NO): NO